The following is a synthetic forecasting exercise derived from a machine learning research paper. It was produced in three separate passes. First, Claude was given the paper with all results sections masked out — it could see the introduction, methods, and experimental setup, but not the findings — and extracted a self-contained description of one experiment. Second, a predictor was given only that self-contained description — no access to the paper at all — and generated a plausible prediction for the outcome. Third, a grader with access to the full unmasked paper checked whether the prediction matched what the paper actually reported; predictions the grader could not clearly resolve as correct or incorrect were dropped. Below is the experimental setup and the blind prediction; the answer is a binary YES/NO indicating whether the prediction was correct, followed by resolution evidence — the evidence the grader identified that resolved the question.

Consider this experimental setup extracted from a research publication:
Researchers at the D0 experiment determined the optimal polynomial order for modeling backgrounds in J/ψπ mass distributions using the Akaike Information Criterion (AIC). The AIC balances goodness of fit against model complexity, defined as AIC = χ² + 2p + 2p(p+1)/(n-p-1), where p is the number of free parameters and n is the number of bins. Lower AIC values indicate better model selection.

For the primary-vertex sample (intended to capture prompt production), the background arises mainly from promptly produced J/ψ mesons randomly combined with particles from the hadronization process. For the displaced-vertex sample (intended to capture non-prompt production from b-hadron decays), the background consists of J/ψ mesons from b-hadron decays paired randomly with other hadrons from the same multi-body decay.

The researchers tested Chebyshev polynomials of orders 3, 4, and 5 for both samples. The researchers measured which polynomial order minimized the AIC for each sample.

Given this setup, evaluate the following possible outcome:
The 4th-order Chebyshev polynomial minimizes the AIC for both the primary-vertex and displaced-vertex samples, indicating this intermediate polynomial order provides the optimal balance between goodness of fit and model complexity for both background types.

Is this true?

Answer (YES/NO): NO